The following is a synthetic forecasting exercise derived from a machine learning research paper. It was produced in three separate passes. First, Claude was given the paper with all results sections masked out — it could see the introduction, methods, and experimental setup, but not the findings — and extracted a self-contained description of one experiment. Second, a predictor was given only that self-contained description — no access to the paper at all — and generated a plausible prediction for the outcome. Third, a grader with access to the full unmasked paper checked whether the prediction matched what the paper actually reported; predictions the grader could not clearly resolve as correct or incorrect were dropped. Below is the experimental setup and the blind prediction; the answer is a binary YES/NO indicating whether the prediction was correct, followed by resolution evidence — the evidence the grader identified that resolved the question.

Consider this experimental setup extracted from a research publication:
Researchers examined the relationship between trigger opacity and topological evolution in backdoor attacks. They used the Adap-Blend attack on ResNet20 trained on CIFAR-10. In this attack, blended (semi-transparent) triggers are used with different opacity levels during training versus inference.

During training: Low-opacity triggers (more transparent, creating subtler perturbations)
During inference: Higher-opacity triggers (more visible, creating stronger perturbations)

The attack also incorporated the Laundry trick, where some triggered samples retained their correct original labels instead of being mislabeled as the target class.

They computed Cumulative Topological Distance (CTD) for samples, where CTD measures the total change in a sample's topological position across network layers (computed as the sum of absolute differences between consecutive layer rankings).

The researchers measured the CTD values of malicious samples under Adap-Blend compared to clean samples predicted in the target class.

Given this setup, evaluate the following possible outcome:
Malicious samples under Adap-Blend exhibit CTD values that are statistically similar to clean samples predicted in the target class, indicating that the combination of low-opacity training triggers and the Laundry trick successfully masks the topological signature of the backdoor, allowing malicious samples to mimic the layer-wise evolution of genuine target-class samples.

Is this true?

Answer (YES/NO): NO